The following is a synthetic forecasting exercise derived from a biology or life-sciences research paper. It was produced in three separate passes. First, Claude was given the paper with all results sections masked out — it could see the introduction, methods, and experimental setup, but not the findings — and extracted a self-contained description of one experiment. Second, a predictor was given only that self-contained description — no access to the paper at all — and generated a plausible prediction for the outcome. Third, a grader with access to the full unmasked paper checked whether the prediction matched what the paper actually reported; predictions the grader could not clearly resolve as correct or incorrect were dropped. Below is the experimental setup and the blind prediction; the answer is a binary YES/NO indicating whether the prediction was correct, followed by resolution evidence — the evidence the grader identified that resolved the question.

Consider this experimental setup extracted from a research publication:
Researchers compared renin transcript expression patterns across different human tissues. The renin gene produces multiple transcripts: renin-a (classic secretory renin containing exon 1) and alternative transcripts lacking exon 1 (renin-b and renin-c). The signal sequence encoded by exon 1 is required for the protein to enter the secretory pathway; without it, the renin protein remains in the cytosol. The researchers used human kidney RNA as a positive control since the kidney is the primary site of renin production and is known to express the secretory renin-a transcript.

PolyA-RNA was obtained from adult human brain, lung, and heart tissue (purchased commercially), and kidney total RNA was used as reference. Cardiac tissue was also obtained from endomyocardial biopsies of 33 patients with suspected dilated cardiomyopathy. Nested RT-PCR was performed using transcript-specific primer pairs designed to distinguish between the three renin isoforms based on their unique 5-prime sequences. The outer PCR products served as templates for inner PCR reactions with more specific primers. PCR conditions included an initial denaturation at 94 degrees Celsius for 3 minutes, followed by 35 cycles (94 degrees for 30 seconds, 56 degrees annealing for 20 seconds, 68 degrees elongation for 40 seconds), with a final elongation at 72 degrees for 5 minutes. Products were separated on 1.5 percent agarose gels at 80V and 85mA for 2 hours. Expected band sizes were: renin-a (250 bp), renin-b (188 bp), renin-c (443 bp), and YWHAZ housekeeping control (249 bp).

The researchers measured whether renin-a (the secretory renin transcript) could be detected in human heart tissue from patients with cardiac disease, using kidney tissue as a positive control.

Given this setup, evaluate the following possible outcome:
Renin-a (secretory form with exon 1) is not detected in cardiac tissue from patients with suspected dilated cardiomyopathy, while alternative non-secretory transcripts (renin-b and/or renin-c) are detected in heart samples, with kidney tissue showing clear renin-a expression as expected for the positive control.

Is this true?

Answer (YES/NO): YES